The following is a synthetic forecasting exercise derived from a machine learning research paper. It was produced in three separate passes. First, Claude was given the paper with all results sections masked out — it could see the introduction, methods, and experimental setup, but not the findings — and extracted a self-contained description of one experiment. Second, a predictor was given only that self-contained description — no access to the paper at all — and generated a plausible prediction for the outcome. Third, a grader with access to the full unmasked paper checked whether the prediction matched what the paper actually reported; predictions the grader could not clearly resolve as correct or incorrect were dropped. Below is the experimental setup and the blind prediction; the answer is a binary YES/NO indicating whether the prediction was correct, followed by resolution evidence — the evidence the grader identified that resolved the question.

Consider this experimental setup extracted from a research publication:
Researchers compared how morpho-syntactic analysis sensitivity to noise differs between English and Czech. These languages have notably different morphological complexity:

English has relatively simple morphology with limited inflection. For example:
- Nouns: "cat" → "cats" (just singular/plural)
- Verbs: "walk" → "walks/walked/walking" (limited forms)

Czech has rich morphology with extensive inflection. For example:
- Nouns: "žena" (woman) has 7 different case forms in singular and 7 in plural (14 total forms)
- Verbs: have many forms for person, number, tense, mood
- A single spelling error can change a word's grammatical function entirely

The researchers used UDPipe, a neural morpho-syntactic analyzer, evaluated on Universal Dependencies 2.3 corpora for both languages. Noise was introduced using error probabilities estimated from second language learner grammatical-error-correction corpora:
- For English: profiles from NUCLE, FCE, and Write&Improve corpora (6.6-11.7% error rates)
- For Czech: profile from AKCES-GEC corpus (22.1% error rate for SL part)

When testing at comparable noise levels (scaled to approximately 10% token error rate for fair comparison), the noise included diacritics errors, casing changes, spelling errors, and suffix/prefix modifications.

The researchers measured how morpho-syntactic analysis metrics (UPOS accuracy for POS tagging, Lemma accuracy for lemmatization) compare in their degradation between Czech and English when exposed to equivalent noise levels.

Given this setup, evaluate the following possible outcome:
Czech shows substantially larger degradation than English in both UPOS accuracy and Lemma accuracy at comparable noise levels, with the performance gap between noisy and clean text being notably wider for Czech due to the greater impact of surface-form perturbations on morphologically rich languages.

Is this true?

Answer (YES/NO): NO